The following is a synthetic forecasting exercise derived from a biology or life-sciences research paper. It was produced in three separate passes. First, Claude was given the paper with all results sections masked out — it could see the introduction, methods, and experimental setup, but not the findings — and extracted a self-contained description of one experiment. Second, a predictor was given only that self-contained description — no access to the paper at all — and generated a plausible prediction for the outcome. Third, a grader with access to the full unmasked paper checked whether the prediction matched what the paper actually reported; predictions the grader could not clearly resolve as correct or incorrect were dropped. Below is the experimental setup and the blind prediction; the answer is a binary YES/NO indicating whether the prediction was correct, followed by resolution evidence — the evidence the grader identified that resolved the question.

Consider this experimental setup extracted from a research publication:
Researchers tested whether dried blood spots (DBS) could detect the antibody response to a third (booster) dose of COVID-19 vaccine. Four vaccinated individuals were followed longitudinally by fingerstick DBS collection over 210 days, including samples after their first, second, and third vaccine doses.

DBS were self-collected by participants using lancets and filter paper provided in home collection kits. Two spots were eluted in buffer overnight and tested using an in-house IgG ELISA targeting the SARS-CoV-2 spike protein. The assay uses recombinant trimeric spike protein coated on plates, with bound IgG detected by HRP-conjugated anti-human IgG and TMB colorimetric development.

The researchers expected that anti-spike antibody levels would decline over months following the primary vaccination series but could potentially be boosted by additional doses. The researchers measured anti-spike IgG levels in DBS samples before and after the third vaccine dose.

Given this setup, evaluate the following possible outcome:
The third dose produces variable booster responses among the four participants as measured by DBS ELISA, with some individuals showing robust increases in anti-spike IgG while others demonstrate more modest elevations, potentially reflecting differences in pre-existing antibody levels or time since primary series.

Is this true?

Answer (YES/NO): NO